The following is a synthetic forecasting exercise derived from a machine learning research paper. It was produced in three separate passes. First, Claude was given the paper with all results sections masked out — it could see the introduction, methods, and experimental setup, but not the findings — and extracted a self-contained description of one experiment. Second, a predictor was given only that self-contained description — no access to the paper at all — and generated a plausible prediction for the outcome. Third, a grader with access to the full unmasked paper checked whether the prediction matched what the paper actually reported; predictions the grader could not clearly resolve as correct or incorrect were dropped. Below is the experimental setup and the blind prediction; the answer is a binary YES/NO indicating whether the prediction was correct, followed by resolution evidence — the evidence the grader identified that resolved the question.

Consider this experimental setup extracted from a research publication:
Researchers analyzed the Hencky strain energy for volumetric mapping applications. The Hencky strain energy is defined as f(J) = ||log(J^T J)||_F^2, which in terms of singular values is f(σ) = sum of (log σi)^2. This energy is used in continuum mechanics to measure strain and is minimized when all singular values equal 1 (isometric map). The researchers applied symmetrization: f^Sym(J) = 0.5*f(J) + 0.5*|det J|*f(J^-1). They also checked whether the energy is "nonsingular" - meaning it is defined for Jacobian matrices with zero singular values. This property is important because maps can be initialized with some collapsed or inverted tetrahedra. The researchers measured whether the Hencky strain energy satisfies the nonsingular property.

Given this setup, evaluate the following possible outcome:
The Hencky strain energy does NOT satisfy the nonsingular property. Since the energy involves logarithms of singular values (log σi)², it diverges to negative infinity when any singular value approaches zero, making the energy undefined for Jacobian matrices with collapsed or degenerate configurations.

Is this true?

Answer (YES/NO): YES